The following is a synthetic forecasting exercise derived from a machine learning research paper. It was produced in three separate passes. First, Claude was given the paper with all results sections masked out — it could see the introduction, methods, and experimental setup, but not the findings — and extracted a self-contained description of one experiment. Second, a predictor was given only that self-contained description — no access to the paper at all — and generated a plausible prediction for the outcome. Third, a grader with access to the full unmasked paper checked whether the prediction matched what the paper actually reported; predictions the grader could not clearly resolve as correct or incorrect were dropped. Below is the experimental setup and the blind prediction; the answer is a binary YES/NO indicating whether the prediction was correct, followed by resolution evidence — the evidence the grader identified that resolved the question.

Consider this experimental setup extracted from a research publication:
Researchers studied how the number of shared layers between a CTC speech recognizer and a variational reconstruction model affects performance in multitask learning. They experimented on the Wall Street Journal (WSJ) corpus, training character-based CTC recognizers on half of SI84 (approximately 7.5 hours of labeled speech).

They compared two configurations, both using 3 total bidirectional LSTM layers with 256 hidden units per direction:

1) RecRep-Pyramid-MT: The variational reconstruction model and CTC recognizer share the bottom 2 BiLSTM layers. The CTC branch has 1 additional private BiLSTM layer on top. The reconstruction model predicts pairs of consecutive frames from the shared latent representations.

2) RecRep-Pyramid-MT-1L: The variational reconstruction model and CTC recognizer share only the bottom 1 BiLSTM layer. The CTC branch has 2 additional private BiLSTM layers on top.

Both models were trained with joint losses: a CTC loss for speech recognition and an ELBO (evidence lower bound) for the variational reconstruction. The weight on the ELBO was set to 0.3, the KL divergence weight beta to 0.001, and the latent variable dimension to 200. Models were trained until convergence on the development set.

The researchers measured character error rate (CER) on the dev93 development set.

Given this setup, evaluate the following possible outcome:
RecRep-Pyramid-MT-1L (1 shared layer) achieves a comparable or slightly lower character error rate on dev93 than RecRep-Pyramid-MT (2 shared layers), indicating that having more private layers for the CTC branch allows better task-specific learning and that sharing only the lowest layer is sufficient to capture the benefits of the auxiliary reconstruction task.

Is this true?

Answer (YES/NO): NO